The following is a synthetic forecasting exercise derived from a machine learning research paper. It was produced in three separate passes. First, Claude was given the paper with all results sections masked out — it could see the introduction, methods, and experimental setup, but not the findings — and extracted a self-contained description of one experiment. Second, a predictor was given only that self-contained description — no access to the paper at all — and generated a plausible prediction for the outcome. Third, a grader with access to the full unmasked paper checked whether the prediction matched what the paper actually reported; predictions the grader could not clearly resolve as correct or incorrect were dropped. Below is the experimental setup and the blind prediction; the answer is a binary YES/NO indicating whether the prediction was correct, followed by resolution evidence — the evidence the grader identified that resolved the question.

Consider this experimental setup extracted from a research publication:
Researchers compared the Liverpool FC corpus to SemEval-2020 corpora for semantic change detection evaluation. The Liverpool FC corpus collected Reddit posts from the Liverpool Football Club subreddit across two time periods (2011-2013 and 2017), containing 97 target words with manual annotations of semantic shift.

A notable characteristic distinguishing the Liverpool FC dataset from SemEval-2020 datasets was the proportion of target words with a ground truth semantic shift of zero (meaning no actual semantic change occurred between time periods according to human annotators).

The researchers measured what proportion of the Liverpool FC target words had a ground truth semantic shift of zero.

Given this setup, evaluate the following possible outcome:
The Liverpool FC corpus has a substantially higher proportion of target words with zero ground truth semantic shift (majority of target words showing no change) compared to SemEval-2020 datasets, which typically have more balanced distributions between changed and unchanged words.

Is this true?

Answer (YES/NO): NO